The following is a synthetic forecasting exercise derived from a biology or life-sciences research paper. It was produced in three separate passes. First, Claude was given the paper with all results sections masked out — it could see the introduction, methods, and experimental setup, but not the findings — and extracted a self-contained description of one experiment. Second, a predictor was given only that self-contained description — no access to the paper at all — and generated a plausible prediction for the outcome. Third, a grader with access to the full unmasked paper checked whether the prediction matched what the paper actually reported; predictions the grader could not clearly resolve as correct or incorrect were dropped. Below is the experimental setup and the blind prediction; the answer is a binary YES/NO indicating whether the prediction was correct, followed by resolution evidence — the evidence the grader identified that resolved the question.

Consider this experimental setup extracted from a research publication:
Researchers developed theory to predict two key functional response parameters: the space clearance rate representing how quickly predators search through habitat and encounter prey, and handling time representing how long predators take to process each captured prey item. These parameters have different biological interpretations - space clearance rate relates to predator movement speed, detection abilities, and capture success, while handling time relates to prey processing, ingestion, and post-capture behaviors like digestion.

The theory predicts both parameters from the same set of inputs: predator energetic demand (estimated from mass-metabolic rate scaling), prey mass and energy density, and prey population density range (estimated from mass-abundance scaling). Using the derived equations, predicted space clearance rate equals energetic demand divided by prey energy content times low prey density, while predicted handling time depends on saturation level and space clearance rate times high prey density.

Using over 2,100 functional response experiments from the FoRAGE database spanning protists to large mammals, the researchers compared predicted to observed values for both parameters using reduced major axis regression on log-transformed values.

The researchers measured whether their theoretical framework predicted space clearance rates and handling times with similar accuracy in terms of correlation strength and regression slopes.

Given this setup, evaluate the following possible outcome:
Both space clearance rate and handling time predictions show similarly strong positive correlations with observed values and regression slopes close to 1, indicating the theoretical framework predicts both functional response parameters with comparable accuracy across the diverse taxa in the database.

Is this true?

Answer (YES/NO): NO